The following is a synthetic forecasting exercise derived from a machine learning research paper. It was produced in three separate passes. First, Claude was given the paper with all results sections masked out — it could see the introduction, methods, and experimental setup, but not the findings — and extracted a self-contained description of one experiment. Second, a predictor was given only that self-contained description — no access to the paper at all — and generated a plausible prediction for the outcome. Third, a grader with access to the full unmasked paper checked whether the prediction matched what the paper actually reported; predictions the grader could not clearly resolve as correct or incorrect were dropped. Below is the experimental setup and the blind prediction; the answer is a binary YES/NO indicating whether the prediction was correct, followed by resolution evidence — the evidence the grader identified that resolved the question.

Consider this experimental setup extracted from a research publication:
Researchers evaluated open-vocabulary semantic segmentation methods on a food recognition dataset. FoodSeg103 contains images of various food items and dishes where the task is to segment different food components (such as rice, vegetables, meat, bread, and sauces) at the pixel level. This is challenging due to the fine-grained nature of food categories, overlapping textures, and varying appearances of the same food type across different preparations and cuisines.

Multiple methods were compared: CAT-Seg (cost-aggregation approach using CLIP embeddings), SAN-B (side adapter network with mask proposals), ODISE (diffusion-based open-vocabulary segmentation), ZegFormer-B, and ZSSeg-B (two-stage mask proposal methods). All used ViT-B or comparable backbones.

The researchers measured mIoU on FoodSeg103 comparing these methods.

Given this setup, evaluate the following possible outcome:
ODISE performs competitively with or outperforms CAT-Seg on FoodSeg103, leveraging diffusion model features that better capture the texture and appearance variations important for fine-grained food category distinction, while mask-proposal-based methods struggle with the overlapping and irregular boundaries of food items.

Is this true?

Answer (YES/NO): NO